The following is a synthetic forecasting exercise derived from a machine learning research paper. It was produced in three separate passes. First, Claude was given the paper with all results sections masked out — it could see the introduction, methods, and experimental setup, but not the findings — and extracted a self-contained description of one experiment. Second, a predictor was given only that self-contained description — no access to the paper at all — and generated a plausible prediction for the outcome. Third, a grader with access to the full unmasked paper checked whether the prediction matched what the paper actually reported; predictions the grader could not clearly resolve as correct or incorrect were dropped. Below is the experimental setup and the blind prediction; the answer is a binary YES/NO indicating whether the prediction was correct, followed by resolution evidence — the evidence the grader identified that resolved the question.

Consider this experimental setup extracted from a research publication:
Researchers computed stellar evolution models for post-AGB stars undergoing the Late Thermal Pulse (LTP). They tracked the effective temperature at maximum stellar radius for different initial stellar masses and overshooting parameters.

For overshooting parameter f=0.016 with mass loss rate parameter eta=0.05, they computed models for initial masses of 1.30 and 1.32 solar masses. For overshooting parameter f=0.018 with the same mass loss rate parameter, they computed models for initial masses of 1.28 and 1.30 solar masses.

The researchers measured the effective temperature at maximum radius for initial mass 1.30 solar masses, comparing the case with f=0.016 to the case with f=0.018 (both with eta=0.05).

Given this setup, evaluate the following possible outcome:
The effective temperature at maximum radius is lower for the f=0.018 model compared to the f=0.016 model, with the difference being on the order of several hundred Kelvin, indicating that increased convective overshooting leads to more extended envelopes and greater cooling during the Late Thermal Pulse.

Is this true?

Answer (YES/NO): NO